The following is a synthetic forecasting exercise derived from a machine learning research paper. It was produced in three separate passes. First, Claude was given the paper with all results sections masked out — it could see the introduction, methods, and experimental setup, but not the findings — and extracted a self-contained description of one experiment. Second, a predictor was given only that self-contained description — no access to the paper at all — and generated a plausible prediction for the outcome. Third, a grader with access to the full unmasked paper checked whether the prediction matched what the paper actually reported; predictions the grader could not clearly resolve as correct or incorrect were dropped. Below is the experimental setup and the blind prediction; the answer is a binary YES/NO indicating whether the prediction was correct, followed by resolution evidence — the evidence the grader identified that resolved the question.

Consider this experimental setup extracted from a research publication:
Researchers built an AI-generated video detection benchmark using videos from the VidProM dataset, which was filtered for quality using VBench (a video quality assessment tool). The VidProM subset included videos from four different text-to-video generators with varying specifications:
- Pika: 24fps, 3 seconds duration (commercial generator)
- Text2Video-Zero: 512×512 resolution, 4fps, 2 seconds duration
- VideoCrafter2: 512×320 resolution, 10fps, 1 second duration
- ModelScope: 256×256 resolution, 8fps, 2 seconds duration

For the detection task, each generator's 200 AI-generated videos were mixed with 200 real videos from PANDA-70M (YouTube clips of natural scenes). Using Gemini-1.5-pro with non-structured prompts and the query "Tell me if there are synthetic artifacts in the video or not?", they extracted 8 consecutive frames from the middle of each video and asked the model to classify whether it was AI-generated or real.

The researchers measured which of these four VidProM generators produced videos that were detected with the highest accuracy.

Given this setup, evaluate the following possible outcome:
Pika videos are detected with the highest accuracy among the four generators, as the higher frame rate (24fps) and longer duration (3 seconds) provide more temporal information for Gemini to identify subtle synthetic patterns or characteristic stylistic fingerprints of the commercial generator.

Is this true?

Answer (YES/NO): NO